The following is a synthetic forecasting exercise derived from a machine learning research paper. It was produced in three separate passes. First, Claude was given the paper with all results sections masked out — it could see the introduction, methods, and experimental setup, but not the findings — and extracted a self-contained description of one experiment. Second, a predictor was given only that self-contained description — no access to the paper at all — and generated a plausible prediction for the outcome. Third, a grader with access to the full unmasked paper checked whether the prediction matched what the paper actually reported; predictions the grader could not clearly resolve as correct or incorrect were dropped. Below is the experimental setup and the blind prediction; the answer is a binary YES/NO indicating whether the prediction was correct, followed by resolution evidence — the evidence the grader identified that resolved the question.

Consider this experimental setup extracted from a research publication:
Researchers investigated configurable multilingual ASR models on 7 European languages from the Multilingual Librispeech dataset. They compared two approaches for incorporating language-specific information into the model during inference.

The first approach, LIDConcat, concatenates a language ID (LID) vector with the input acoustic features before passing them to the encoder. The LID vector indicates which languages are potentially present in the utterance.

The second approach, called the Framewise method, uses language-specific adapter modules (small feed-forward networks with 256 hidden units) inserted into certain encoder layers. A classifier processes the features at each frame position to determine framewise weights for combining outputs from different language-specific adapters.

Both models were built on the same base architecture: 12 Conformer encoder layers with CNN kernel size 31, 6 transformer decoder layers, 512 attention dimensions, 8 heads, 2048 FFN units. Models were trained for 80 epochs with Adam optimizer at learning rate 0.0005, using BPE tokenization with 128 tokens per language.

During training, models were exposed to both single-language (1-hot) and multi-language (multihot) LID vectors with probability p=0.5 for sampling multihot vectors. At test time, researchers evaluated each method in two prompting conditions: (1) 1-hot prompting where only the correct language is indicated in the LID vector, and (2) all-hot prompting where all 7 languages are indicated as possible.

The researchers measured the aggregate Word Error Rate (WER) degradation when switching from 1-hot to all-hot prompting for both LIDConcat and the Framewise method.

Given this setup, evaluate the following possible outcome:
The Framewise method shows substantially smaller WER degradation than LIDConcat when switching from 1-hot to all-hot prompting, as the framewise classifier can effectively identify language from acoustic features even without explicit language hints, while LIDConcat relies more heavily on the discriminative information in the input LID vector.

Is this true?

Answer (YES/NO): NO